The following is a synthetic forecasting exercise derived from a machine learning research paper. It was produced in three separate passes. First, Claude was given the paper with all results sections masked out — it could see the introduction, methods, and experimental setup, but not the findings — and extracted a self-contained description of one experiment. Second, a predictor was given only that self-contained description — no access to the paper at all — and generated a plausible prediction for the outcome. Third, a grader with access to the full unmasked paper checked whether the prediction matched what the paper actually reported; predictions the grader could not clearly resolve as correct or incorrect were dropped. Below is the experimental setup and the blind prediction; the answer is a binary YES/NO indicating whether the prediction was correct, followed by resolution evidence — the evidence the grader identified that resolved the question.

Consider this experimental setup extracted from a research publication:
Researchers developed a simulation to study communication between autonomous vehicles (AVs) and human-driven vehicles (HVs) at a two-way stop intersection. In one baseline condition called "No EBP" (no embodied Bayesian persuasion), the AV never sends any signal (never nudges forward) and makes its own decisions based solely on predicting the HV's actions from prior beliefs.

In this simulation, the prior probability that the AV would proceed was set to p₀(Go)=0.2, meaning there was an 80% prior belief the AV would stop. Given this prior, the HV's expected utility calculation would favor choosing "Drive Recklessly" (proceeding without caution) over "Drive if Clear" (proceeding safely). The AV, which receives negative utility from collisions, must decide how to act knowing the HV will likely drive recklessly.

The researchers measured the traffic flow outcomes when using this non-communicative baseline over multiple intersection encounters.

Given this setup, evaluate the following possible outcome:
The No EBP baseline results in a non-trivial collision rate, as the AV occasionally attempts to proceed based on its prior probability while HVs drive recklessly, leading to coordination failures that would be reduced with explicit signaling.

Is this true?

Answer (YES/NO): NO